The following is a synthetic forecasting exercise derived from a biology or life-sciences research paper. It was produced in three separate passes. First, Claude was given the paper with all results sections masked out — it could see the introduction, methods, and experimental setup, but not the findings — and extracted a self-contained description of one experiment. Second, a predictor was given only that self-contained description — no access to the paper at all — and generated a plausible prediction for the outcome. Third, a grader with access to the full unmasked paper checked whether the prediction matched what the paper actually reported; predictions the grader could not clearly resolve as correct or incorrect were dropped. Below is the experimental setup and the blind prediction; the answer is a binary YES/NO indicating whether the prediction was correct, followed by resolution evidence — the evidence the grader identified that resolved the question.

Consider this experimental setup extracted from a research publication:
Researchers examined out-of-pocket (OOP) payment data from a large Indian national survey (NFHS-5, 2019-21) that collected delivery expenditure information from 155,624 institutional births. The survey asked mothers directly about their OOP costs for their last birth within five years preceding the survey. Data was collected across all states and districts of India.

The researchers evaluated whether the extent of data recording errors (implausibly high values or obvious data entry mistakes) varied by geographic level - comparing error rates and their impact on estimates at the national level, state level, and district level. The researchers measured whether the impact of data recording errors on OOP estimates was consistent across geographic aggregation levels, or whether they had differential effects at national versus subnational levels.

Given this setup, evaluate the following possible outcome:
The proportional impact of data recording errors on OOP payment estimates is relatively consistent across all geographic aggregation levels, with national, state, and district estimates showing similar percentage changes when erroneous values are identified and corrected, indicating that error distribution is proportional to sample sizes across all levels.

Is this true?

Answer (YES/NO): NO